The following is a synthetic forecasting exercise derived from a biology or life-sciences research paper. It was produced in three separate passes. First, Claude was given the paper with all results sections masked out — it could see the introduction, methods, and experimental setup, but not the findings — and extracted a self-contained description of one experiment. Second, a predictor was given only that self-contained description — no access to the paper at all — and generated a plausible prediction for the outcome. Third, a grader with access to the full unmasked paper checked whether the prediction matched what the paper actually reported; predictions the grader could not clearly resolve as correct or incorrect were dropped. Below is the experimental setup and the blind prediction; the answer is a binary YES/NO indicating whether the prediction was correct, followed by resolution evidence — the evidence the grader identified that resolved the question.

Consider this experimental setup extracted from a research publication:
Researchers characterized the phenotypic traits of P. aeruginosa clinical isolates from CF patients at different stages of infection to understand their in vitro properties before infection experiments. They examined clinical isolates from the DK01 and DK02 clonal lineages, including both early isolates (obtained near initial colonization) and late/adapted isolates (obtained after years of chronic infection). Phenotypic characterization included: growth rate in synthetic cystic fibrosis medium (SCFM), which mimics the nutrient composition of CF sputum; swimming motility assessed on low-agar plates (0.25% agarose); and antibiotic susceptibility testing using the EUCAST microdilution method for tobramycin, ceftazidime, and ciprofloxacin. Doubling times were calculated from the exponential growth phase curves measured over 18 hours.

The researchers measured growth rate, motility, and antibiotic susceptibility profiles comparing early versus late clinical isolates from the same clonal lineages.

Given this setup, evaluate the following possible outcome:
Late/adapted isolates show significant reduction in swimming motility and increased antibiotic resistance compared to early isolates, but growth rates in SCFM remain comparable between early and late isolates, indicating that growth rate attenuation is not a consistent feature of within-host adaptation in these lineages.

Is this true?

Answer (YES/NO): NO